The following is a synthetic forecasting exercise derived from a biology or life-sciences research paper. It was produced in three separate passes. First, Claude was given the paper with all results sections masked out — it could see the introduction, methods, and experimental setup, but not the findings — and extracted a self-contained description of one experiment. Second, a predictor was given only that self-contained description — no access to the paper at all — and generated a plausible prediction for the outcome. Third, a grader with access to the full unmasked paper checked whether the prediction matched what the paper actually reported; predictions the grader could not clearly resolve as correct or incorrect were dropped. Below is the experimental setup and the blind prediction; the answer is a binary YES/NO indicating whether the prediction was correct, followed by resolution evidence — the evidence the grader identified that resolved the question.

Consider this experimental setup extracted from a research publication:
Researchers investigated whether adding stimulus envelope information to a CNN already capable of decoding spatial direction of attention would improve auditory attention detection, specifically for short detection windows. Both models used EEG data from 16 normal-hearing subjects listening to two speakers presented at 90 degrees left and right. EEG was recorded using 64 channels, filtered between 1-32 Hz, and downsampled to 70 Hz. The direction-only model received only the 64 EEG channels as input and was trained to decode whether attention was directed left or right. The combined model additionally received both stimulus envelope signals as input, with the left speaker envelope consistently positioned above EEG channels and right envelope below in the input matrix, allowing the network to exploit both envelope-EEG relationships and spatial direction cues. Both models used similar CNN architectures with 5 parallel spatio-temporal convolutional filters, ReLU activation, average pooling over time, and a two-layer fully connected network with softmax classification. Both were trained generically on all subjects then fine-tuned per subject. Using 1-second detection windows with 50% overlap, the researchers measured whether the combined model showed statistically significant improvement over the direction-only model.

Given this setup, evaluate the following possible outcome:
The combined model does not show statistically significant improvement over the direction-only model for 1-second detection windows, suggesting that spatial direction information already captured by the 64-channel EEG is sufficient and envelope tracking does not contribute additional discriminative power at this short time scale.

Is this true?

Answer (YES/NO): YES